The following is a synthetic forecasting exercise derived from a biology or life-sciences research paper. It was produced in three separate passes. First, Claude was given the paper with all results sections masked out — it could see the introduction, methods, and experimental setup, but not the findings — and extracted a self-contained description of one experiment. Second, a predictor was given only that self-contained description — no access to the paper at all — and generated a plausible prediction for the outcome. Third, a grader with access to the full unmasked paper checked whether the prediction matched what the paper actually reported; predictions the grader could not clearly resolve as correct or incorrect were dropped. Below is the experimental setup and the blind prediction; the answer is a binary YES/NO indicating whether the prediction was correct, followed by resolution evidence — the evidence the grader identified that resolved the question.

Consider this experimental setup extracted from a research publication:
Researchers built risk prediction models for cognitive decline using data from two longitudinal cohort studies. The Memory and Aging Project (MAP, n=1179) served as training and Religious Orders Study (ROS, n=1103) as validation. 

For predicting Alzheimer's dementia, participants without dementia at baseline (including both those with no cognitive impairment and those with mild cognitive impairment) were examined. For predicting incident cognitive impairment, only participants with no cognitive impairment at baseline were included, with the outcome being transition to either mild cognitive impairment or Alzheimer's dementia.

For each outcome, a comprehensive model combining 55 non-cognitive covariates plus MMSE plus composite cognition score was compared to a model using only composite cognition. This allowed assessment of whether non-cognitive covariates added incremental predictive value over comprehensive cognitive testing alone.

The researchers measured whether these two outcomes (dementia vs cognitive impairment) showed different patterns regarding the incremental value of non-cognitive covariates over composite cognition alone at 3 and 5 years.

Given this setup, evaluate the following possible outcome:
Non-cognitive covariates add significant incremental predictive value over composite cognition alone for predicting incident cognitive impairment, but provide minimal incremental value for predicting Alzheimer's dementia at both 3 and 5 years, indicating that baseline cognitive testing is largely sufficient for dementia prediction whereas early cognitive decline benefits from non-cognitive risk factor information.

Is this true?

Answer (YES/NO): NO